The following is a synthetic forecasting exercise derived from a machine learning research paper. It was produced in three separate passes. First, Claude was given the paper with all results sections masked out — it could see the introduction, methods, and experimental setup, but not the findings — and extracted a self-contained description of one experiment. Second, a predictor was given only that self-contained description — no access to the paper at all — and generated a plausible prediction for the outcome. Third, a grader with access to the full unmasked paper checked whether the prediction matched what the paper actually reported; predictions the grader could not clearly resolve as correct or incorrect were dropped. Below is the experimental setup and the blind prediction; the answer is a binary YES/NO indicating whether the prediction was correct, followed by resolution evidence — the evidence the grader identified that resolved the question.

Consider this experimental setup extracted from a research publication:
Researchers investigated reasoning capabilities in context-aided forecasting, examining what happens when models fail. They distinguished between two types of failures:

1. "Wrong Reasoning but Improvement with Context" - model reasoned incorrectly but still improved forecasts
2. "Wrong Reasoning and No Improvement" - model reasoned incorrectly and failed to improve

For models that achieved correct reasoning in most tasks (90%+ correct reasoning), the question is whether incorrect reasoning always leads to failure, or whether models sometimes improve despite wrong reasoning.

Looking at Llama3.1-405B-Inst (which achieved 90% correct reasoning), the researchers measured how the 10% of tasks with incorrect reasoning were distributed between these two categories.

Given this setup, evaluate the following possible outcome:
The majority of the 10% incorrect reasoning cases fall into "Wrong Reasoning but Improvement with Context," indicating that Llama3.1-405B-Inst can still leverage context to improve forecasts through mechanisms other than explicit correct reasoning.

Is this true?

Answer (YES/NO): YES